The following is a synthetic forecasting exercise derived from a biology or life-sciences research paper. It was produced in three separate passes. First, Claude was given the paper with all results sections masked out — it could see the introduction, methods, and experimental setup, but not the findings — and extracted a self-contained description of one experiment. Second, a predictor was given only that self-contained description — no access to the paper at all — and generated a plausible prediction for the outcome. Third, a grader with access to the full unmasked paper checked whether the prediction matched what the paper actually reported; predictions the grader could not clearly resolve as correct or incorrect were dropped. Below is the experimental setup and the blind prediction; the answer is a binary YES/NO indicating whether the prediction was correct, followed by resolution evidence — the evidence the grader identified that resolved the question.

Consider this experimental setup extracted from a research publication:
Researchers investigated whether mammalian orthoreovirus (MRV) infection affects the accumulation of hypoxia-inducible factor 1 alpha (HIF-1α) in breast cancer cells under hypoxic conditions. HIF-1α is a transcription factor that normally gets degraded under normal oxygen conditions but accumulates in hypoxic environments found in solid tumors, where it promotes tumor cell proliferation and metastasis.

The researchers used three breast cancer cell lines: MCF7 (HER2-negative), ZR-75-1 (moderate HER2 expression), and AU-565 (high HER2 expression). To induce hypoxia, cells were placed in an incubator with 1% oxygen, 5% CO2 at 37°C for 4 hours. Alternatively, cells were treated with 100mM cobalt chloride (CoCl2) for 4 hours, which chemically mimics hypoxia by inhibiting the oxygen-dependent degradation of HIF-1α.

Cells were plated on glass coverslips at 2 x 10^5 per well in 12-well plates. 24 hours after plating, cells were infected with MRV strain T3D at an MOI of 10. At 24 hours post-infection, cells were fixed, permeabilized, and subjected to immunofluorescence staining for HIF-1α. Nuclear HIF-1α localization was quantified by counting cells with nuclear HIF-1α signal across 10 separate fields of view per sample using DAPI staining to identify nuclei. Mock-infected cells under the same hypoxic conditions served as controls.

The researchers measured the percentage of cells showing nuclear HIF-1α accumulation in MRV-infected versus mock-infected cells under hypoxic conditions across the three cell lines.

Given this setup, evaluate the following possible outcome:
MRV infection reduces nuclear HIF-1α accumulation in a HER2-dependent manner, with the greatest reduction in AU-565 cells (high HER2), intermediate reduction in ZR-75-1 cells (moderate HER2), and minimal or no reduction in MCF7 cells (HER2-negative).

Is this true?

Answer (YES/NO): NO